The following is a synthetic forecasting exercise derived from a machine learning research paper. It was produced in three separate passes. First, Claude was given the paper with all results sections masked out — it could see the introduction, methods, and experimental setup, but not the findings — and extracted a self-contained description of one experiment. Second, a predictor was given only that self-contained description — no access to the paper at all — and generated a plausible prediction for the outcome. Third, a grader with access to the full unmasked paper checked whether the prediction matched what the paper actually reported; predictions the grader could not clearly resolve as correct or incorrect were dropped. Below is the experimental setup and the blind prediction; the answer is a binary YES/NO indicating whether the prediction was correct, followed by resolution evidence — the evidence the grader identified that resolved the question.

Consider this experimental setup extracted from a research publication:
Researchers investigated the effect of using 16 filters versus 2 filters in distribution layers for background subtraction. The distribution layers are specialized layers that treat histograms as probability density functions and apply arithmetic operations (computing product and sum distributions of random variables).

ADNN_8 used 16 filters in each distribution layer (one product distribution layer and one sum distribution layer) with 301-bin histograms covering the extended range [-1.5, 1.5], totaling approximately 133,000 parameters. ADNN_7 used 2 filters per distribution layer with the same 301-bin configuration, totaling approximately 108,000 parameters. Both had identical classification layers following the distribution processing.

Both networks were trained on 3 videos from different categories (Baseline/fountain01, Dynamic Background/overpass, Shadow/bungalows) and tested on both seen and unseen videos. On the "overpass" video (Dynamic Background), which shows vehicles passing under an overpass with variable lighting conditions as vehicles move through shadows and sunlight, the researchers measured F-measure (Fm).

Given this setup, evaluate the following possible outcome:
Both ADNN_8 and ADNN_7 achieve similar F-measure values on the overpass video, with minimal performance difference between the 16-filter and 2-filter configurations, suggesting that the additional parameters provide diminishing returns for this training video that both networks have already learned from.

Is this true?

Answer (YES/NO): YES